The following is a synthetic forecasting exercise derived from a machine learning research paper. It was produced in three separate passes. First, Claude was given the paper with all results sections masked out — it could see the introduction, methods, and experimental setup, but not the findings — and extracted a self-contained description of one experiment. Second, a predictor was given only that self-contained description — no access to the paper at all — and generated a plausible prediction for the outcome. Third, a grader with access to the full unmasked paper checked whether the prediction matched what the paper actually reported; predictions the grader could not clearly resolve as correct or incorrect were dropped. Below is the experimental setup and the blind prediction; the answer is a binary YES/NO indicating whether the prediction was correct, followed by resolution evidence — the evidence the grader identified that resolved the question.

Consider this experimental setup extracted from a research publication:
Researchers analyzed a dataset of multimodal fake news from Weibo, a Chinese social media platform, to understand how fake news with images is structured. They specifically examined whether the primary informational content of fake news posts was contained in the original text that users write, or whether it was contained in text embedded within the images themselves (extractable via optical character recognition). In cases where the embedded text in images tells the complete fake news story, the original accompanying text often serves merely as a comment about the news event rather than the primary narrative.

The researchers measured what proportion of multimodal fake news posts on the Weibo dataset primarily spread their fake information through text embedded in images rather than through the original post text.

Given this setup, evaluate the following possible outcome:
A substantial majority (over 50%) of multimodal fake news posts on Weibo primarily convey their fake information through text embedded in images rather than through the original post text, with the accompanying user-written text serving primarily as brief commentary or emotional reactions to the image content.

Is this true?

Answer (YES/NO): NO